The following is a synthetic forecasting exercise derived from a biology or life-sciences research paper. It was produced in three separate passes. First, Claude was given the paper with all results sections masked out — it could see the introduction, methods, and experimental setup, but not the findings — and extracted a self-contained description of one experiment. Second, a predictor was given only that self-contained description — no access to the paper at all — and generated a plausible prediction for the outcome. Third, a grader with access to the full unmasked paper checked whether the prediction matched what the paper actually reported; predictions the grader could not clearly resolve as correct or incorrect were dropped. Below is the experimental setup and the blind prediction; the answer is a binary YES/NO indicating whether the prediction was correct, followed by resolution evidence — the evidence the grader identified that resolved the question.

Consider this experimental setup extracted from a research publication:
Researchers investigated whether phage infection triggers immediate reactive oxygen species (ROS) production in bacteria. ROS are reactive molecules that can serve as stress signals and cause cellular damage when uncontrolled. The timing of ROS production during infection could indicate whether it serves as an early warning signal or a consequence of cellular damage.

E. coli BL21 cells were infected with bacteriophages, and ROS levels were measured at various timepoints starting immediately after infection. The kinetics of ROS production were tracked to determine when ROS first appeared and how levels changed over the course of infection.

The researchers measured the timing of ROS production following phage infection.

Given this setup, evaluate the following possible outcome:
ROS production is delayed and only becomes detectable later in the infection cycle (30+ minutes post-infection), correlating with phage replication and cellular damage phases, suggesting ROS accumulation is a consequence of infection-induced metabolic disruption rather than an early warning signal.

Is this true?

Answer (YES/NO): NO